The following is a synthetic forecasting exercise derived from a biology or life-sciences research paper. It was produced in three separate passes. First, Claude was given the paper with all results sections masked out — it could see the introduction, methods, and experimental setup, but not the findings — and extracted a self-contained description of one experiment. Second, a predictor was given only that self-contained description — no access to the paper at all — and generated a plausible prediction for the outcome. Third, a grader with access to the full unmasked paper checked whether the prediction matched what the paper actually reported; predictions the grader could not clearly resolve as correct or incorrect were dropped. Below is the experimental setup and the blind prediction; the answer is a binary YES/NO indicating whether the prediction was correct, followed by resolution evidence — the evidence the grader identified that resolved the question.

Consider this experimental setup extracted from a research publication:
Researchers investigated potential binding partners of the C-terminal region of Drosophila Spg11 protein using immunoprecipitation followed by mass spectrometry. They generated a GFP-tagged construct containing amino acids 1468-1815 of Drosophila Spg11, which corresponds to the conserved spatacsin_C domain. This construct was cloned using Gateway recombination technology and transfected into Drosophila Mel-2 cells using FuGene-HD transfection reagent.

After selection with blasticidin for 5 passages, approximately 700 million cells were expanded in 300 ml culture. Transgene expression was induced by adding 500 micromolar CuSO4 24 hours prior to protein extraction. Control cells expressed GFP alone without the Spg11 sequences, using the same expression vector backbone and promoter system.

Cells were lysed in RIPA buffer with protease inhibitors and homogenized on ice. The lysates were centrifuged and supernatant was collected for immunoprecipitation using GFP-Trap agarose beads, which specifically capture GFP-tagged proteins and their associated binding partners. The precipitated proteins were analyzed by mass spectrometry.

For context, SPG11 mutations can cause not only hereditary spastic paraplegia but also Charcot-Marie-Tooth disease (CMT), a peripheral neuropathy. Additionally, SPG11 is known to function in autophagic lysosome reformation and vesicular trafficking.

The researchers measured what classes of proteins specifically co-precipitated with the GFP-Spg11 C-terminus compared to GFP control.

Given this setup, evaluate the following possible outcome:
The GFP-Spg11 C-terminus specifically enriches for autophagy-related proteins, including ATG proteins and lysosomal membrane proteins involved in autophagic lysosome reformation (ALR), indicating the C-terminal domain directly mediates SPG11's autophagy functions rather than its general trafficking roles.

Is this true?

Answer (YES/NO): NO